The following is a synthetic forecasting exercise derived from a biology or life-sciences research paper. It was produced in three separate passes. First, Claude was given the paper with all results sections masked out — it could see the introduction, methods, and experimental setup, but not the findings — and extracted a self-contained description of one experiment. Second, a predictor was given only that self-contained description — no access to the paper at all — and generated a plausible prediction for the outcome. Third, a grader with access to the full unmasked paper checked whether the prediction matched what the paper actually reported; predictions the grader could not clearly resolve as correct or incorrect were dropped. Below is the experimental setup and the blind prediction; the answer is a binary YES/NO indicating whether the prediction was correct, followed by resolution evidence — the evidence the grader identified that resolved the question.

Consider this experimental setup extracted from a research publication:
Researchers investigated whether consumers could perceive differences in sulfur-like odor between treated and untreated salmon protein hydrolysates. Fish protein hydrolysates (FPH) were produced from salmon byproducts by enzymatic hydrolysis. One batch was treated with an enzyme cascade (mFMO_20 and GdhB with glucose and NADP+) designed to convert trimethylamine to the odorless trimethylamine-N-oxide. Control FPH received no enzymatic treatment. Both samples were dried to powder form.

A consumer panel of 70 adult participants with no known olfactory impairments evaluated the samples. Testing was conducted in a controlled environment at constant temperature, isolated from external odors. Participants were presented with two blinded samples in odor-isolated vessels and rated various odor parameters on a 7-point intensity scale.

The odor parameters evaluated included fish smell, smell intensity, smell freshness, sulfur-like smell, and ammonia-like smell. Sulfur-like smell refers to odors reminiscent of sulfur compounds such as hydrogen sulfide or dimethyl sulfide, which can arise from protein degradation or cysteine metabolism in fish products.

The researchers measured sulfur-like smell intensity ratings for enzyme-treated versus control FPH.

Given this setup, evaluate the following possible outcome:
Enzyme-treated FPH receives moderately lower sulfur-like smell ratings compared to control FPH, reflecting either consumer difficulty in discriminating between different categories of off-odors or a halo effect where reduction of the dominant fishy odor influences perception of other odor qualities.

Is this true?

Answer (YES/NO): NO